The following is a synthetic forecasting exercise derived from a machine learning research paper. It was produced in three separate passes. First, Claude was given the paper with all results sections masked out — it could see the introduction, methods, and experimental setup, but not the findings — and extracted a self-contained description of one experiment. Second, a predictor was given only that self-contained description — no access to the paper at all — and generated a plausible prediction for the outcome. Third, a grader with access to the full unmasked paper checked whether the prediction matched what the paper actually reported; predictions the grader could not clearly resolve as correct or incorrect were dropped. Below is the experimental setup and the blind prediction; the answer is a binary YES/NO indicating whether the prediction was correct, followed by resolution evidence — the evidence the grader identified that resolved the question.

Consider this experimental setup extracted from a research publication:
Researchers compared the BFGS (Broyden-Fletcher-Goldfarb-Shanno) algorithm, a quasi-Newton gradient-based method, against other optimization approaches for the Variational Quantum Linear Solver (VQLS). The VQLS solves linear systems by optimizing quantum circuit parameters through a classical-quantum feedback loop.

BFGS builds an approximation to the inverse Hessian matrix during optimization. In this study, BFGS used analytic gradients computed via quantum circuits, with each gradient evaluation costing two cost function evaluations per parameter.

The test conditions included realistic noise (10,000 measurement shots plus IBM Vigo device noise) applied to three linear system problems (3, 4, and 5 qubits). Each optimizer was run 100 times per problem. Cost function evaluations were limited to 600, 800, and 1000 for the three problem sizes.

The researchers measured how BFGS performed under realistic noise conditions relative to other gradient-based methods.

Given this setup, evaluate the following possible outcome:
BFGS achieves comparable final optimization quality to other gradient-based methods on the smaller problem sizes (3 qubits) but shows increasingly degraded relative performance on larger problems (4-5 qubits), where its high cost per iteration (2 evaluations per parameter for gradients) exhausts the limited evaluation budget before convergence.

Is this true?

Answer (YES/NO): NO